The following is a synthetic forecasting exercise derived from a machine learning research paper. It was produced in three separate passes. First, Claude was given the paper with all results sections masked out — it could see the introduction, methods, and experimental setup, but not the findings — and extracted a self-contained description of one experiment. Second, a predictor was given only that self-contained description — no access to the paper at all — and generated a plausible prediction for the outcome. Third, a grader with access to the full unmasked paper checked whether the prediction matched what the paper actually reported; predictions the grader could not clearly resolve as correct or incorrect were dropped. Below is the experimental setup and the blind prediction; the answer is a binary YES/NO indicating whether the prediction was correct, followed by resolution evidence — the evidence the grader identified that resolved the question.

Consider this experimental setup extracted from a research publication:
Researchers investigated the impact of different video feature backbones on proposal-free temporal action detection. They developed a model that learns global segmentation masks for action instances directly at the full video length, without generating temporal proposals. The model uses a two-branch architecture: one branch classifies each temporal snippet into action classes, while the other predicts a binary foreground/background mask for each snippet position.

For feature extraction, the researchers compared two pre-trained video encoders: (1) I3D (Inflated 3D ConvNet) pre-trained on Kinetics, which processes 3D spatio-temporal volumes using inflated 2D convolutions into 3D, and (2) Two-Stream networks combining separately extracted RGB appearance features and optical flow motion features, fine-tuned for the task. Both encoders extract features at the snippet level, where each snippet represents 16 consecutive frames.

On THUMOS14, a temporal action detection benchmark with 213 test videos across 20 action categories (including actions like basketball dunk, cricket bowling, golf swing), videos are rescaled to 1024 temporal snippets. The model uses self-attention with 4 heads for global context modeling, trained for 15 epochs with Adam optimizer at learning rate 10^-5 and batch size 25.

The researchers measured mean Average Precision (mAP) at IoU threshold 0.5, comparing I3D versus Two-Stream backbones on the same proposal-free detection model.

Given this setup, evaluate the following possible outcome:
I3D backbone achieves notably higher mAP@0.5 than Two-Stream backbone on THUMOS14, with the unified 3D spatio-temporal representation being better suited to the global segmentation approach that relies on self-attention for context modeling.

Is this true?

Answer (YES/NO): YES